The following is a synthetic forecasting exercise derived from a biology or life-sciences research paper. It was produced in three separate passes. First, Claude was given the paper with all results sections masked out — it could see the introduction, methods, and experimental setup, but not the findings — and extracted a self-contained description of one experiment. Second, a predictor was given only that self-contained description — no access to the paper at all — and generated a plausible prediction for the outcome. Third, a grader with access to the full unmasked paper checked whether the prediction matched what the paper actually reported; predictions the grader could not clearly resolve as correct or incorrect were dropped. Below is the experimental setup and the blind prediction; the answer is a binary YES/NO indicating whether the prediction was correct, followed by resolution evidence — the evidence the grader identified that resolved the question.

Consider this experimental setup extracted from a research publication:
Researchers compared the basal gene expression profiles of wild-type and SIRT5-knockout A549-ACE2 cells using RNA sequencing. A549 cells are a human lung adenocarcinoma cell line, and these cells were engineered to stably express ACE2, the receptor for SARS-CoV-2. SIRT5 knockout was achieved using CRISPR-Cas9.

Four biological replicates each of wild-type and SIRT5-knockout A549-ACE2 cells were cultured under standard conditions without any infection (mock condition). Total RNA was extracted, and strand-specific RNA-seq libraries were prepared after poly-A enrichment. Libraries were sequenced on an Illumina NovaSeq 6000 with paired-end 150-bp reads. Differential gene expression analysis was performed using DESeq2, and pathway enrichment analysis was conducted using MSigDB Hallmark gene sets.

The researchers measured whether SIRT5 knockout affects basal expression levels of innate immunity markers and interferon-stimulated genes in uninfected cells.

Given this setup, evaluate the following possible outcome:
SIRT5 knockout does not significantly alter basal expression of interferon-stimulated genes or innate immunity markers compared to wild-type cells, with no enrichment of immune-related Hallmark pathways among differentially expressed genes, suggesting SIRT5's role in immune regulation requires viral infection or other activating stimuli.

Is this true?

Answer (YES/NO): NO